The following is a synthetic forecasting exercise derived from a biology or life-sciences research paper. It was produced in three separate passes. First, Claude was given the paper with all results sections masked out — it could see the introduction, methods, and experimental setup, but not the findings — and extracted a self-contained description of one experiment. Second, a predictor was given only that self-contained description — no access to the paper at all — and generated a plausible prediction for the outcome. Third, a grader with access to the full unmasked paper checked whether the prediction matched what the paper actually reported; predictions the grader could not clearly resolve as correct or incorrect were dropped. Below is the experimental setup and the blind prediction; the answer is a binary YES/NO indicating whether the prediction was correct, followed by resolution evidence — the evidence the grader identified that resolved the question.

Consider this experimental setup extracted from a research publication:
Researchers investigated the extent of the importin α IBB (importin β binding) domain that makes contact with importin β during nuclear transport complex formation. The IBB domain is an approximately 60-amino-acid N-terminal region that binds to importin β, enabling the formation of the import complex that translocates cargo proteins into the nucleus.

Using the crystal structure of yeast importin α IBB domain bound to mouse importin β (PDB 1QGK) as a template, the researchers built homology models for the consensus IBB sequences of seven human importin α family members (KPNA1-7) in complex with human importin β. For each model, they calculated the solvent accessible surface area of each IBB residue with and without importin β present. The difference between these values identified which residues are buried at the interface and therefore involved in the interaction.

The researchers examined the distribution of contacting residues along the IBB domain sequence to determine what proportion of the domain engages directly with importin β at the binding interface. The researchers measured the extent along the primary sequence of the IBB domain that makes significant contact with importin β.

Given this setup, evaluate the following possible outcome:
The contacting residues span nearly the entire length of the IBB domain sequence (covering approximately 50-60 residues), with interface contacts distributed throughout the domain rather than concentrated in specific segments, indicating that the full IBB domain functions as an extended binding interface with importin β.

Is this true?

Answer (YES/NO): NO